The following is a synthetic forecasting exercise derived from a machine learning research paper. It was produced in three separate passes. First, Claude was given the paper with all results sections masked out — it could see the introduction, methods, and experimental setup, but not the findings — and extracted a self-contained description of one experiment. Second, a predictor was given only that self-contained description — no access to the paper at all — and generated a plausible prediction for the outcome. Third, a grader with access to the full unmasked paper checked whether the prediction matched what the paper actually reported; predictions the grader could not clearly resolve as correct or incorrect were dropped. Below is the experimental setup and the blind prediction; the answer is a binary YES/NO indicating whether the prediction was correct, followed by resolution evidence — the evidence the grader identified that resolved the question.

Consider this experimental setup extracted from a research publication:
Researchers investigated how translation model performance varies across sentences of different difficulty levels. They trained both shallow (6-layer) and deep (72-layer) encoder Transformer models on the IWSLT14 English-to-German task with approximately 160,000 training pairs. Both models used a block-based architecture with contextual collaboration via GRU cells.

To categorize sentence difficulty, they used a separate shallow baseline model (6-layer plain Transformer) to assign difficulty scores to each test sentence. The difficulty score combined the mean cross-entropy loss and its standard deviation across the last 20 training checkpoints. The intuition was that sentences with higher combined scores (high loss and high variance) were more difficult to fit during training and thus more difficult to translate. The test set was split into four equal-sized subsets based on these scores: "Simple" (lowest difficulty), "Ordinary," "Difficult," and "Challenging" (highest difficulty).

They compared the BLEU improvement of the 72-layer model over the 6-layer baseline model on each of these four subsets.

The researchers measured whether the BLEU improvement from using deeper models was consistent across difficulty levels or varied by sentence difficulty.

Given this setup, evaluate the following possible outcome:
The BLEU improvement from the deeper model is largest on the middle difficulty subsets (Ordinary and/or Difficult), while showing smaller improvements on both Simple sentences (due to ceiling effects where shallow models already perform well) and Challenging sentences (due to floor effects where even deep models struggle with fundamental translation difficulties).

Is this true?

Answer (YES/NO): NO